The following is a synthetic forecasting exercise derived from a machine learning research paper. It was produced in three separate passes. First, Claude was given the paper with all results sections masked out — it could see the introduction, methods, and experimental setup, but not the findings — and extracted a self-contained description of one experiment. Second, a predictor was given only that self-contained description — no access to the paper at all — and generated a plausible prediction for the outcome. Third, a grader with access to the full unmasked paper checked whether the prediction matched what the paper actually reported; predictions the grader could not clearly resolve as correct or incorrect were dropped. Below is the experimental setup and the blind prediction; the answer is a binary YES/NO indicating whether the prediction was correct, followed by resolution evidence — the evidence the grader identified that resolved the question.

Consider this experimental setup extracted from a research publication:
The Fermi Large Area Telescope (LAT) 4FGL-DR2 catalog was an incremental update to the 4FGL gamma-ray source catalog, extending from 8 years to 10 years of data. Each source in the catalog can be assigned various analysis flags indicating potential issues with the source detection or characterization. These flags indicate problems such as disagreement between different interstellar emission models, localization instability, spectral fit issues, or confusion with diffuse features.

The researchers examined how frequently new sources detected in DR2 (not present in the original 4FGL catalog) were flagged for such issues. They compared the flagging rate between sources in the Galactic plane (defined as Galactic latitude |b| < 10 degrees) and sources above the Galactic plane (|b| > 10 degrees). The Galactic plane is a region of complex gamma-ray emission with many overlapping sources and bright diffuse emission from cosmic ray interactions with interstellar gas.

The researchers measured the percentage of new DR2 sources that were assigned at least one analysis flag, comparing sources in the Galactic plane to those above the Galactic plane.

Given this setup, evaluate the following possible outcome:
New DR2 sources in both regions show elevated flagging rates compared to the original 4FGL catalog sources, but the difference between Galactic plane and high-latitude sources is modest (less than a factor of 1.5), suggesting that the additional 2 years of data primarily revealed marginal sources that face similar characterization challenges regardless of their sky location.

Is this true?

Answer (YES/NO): NO